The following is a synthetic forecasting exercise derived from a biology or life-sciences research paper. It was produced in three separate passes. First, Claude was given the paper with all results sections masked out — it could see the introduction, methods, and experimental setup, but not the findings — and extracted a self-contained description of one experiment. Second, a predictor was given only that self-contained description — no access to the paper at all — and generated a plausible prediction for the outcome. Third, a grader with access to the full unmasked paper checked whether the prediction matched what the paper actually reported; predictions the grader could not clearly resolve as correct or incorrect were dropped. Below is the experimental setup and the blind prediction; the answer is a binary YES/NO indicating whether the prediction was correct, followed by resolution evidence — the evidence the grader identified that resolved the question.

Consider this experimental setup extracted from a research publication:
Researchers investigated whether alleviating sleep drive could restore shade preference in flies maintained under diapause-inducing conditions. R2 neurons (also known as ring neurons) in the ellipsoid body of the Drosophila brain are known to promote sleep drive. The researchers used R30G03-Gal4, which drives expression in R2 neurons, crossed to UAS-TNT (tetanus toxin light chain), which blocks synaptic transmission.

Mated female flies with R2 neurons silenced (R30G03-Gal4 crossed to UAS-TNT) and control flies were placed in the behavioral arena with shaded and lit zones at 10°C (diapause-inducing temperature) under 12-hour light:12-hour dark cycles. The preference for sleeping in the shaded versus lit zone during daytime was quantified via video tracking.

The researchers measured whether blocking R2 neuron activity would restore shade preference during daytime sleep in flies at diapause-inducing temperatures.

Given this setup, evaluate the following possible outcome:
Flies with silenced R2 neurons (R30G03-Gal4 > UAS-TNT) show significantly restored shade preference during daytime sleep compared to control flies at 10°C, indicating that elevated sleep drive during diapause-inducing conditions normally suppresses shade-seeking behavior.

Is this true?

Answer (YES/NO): YES